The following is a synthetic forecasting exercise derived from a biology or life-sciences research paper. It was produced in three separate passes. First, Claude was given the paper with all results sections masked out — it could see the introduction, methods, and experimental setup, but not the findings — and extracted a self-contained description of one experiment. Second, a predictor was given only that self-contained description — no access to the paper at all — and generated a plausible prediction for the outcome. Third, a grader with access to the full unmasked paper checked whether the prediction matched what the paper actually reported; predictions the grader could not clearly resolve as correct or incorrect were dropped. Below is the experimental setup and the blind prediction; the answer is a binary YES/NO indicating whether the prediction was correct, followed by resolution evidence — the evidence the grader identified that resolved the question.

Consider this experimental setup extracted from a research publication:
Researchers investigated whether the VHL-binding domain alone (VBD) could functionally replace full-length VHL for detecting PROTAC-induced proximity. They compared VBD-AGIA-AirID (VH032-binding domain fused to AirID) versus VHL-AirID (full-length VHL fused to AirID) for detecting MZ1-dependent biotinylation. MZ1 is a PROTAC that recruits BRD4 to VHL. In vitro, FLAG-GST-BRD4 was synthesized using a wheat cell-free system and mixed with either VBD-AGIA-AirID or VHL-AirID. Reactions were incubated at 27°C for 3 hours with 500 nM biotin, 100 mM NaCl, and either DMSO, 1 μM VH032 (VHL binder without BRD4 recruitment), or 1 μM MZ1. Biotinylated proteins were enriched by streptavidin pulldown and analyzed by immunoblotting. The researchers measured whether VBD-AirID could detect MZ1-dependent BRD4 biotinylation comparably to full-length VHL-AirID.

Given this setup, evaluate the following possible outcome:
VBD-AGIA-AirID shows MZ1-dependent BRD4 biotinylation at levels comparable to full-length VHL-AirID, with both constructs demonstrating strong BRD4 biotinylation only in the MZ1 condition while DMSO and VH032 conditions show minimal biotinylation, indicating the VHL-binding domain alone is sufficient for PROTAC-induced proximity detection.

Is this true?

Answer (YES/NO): NO